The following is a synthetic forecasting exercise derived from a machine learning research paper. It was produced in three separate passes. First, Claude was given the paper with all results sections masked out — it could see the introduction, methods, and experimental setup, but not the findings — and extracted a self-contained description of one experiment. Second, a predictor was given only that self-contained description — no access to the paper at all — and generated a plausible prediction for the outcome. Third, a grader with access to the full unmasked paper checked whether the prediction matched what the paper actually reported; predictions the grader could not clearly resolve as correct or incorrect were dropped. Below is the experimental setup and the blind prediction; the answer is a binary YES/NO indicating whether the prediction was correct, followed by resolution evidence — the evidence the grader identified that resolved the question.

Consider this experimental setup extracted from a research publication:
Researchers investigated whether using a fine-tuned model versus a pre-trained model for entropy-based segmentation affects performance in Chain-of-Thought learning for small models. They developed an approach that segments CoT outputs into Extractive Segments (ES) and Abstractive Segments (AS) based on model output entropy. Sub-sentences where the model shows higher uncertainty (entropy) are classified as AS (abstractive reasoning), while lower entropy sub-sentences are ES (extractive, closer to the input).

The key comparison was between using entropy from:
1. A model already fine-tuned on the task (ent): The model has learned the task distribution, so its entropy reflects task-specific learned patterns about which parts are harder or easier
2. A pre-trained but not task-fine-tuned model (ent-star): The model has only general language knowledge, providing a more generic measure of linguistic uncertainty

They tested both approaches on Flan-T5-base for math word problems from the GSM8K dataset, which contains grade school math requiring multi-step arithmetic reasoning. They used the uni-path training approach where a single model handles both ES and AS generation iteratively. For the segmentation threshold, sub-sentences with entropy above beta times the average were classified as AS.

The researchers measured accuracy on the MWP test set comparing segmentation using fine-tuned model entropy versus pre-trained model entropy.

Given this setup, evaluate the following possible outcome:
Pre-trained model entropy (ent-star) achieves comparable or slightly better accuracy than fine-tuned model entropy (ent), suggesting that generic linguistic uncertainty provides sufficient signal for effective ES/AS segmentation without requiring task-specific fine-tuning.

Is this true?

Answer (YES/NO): NO